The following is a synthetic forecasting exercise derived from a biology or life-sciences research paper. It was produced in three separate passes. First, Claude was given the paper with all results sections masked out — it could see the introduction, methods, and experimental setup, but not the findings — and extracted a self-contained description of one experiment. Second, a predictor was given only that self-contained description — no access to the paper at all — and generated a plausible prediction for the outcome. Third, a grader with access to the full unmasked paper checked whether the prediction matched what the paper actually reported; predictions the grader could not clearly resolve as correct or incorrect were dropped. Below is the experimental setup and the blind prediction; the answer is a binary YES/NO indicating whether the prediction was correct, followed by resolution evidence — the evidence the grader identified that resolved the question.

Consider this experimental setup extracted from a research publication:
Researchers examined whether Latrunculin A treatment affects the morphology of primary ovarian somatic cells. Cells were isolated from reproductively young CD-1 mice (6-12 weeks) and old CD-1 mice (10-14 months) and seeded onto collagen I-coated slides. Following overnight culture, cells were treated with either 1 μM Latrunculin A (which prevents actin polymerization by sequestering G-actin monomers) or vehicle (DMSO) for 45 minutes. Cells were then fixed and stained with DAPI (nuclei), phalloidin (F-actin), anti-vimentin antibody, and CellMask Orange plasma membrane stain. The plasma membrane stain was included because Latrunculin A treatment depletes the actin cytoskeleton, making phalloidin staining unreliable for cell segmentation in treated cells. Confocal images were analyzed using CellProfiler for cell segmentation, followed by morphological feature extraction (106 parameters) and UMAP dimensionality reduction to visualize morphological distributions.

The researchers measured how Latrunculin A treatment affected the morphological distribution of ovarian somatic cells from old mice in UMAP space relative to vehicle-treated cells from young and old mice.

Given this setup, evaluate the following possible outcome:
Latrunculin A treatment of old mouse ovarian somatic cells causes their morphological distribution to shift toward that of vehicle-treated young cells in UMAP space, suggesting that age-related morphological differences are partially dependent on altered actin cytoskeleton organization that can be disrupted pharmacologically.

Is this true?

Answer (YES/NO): NO